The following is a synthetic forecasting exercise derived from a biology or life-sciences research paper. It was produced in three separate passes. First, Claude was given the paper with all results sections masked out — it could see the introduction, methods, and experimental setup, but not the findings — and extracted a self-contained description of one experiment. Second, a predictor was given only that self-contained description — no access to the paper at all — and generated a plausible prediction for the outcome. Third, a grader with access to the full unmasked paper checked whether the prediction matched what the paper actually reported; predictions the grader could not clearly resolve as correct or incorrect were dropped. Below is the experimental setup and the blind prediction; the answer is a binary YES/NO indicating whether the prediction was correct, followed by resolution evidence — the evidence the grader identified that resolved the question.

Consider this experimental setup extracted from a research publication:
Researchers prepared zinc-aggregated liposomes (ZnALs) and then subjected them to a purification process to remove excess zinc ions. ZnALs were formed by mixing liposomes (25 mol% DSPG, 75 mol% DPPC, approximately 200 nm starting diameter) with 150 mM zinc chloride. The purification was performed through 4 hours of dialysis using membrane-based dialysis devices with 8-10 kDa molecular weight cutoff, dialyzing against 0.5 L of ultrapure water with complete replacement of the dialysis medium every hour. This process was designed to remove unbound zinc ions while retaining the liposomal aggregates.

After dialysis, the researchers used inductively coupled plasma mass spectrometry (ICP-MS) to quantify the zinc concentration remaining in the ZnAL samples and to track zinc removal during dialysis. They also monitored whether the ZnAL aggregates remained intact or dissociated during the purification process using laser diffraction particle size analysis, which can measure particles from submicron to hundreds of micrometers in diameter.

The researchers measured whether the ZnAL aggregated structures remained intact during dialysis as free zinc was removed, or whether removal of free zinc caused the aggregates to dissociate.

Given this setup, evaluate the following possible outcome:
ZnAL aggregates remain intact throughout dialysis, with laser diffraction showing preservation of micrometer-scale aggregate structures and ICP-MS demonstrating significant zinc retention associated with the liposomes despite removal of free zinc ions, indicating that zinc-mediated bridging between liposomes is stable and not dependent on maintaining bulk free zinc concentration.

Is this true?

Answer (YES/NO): YES